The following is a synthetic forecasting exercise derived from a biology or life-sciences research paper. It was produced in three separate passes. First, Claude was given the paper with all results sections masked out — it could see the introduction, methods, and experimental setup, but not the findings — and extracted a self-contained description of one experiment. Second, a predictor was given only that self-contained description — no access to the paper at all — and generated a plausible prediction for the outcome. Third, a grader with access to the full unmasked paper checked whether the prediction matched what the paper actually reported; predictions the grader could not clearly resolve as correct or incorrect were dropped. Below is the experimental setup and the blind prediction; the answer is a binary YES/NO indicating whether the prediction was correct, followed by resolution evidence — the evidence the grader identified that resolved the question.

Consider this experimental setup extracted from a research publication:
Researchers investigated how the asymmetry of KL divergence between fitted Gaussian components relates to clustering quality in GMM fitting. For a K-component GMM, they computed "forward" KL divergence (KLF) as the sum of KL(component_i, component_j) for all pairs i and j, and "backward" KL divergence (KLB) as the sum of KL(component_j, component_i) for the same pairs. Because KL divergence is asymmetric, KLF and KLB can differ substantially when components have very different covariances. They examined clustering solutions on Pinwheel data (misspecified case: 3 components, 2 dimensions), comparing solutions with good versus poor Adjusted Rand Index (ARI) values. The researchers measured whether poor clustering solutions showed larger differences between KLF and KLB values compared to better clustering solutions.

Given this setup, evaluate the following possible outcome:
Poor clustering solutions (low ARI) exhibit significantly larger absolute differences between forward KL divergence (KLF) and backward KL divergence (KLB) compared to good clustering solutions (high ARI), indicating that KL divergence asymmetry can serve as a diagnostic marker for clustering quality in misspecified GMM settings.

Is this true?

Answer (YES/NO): YES